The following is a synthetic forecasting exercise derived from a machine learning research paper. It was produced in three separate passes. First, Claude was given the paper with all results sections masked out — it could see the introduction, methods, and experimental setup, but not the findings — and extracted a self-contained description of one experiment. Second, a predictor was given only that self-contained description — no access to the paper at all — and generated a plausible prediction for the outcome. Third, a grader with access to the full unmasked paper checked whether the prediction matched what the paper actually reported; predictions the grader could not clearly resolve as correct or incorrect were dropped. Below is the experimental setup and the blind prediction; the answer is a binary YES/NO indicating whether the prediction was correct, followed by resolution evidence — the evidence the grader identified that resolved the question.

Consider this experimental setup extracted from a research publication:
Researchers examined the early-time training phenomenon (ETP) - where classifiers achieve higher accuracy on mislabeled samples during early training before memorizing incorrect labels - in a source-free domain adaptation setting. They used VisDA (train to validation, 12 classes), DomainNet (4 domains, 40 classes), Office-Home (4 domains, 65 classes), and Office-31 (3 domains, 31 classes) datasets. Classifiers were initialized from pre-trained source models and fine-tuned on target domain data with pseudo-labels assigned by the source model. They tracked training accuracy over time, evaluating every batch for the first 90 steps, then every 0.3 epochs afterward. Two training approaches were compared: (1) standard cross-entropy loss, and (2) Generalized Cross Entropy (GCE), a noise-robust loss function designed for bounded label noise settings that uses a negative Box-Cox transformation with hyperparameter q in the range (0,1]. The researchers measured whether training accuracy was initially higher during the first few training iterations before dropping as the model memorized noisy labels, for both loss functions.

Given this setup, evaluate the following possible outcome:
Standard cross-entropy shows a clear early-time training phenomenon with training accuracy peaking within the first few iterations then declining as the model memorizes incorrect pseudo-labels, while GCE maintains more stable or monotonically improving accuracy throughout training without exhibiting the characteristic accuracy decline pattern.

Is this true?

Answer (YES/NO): NO